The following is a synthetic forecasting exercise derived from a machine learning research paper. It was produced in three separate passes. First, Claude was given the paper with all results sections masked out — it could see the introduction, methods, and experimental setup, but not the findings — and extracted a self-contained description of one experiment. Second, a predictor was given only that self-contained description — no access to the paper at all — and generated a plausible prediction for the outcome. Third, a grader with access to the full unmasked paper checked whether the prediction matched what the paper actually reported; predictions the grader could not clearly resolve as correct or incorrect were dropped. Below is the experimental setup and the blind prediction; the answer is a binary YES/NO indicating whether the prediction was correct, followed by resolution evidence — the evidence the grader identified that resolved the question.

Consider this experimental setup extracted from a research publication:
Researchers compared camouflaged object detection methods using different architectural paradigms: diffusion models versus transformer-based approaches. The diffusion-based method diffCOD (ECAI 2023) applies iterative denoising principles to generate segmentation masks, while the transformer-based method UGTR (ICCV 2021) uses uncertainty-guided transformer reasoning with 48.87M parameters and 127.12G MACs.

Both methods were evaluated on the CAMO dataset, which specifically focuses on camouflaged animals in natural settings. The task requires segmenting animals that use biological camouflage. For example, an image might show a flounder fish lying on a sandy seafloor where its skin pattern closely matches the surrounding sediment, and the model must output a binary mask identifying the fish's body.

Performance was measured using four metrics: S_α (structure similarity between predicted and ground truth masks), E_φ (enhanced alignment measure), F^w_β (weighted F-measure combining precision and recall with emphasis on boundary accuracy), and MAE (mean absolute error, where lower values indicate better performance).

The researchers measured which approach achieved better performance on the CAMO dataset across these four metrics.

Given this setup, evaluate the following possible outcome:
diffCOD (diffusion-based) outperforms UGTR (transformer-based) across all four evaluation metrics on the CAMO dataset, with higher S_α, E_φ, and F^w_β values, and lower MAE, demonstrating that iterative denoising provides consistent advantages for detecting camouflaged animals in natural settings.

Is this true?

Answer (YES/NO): YES